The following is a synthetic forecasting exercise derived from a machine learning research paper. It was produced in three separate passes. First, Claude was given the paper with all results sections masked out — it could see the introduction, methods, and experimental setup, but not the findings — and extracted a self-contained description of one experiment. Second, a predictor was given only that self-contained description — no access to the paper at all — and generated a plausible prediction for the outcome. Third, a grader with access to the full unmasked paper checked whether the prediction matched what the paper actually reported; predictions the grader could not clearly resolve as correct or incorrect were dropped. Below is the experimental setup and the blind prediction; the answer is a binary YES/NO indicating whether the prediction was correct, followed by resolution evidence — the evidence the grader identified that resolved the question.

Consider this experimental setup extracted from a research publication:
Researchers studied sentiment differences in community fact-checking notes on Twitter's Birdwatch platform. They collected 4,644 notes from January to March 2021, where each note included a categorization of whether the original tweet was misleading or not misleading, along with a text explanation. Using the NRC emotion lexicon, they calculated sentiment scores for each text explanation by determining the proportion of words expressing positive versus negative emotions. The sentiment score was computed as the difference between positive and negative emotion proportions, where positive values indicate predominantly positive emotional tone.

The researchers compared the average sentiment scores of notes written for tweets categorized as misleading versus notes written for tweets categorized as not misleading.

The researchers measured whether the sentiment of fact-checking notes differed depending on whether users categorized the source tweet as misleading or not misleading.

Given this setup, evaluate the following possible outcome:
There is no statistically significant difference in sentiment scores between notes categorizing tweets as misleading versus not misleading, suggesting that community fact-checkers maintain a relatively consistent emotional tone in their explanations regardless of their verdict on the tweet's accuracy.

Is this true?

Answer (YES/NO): NO